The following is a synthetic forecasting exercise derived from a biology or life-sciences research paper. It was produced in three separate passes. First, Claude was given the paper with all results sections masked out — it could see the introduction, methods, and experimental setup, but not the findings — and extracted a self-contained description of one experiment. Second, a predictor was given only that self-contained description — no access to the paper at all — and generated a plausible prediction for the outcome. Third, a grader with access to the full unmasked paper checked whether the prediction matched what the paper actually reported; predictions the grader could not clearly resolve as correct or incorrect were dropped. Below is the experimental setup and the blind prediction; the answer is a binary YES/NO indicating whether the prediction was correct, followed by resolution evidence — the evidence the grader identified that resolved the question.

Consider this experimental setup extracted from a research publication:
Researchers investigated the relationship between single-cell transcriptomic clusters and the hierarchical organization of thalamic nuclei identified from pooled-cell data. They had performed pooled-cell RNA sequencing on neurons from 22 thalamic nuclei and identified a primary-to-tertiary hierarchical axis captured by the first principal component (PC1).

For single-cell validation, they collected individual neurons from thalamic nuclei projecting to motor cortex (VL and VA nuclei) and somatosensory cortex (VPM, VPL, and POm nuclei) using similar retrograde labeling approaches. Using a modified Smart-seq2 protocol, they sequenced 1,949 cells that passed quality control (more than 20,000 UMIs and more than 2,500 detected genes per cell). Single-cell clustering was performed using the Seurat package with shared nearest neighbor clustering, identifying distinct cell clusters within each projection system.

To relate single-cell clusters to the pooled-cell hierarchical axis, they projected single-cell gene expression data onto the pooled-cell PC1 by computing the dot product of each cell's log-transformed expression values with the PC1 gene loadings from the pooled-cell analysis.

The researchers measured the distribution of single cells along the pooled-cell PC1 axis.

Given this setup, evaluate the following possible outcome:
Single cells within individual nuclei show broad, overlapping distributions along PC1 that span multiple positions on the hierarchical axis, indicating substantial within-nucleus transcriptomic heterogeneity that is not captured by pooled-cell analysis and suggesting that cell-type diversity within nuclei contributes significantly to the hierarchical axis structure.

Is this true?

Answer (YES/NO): YES